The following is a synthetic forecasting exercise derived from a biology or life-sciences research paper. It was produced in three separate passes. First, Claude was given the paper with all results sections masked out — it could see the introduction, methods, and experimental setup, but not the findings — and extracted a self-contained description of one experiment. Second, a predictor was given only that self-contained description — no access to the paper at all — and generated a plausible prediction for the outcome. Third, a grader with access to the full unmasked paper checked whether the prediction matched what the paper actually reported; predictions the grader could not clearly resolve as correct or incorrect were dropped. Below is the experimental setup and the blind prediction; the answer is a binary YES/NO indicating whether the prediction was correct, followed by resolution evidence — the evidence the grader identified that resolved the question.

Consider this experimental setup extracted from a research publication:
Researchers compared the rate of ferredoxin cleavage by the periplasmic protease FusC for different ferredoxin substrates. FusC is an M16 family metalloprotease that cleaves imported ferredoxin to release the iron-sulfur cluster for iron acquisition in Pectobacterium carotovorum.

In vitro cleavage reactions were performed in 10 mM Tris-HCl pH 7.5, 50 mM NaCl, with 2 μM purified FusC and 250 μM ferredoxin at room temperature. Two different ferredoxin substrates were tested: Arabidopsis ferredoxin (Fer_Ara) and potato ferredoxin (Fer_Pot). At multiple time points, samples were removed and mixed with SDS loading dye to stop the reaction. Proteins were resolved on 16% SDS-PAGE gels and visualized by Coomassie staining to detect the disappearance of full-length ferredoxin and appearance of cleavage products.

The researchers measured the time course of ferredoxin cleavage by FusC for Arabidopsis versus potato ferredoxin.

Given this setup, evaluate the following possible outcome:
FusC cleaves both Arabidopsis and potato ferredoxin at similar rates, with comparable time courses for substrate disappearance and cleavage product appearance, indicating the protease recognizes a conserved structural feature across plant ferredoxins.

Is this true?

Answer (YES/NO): NO